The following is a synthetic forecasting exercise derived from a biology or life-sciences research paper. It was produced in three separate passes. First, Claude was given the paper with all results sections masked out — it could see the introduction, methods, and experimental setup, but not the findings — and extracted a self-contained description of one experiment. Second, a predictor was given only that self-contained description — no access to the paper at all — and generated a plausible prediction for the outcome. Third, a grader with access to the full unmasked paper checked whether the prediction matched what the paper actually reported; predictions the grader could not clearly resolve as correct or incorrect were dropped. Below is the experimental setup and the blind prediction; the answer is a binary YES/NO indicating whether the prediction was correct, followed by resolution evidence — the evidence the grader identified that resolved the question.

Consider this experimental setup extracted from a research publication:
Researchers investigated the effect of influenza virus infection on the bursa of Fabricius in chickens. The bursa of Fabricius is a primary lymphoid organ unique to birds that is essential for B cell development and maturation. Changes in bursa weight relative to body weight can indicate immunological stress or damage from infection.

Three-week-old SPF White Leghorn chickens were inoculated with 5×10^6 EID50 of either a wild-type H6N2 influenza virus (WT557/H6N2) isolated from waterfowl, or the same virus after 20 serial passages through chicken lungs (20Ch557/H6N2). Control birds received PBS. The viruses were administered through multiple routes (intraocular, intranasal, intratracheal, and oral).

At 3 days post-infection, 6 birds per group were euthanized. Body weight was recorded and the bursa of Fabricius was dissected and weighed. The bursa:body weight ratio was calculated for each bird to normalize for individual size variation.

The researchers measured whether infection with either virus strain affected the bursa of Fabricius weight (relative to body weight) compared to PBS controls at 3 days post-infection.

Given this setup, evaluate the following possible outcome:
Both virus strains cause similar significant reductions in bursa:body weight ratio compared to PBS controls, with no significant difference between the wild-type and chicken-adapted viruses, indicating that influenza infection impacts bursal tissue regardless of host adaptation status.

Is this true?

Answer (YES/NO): YES